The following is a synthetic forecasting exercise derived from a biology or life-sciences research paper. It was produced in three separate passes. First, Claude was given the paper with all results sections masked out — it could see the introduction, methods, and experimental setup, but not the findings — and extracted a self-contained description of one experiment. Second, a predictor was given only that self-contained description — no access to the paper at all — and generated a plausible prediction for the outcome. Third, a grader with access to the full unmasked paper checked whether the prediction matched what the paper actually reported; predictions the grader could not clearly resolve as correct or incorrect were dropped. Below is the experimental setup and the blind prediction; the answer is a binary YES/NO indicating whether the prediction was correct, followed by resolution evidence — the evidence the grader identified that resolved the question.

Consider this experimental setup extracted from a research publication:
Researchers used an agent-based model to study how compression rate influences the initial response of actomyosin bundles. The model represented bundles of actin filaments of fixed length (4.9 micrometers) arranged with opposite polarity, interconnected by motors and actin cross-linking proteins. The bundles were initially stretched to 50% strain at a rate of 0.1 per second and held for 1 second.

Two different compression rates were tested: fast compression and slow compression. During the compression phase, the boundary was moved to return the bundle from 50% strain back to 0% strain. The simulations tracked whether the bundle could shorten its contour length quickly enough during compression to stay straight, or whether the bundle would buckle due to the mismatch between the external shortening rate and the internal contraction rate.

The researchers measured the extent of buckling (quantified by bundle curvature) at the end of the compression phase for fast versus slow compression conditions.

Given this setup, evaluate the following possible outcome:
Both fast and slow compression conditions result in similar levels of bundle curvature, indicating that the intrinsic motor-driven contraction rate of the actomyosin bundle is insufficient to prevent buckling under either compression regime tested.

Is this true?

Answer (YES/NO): NO